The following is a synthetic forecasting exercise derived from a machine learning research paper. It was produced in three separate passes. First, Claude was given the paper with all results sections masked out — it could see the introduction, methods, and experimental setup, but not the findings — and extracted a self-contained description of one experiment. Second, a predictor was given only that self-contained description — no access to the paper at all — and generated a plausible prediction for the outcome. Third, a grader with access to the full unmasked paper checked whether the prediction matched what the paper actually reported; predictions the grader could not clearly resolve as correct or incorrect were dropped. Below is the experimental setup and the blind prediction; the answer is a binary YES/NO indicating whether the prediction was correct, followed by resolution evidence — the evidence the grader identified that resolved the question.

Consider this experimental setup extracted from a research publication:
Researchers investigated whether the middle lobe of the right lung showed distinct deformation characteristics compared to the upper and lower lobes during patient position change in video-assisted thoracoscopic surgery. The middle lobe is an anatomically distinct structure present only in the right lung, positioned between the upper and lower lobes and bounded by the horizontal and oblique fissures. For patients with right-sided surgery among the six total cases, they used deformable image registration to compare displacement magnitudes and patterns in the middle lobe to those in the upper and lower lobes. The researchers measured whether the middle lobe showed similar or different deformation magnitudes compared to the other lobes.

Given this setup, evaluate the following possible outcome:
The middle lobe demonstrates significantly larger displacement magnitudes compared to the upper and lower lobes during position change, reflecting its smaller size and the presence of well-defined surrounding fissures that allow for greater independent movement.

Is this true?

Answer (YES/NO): YES